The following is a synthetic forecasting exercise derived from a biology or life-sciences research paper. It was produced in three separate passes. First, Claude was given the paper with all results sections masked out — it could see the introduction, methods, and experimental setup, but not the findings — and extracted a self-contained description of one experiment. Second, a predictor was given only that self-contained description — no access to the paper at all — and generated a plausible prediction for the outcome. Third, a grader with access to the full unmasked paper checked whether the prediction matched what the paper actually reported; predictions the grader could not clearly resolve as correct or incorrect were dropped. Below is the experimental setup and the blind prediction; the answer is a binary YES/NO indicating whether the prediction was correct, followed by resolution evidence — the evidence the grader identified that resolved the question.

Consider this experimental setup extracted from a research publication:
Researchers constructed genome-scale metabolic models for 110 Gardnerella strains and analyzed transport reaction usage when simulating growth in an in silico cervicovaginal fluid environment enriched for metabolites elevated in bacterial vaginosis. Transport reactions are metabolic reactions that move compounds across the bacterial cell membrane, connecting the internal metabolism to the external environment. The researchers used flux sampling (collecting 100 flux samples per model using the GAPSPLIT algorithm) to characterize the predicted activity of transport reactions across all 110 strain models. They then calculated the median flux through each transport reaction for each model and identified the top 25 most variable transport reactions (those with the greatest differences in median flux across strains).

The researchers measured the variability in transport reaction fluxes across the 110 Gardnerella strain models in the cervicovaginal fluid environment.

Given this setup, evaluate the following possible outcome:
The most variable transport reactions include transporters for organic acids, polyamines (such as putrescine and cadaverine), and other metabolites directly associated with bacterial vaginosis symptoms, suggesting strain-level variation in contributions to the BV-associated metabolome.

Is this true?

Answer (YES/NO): NO